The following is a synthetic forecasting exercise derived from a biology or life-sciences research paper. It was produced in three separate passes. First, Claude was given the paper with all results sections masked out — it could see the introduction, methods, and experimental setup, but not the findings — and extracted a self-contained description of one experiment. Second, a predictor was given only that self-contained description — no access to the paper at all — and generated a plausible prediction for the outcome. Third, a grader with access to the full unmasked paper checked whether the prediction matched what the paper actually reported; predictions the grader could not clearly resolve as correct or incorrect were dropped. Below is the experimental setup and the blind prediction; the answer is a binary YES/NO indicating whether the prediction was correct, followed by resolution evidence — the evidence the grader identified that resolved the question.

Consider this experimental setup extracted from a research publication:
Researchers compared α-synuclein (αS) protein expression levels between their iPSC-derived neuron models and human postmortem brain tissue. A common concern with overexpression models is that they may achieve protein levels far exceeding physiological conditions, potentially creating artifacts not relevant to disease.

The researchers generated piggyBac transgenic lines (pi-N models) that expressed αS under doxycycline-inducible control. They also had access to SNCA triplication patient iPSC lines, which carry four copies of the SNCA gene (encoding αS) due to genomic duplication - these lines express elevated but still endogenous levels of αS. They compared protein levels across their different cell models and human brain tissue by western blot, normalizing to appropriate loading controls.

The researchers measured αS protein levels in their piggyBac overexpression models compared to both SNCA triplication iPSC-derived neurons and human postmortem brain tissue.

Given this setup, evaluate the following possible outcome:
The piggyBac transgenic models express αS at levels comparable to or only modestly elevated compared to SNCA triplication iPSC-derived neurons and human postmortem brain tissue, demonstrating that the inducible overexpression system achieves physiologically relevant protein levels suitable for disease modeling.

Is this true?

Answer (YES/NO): NO